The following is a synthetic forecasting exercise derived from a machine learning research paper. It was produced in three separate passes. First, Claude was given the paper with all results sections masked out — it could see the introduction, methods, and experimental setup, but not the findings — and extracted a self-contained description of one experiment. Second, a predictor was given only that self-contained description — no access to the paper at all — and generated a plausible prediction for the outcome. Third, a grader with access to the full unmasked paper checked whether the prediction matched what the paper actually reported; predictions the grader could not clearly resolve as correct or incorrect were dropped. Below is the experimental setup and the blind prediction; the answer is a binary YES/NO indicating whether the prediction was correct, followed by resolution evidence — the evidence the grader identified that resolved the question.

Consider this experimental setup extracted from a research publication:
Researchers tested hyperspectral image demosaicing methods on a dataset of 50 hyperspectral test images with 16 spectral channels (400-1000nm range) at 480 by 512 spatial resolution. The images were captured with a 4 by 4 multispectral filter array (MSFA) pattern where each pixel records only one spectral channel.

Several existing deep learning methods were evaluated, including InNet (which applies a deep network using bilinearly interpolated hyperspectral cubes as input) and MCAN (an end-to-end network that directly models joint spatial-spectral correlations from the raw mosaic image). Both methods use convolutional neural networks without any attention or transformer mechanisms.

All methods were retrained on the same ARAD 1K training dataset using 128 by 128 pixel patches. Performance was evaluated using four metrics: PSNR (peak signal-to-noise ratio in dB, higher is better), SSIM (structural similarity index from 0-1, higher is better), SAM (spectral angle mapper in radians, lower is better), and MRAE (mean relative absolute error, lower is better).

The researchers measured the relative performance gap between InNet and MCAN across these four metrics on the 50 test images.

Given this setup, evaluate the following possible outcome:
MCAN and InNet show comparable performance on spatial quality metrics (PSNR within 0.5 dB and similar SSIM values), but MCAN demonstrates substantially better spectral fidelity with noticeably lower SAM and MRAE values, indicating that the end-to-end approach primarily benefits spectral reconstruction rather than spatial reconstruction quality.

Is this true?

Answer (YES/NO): NO